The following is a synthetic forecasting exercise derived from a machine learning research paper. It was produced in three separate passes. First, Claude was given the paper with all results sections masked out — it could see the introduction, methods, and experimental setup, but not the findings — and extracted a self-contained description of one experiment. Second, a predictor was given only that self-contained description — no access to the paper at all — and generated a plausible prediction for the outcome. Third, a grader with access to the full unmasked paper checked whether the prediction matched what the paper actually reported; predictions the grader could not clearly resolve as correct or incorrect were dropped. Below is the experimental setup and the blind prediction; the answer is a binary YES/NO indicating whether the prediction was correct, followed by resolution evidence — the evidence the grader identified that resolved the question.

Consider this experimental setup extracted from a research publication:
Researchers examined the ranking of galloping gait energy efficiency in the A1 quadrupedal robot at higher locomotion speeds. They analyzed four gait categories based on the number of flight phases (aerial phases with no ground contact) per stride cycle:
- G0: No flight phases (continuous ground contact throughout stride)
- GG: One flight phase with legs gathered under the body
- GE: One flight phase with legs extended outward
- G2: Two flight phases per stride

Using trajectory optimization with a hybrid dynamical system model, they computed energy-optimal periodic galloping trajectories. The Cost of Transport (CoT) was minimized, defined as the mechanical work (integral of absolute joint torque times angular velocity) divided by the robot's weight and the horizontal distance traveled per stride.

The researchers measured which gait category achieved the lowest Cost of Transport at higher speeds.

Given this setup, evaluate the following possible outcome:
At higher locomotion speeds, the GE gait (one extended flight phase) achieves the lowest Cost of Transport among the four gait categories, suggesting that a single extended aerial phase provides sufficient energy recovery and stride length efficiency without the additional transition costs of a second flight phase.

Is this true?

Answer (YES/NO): NO